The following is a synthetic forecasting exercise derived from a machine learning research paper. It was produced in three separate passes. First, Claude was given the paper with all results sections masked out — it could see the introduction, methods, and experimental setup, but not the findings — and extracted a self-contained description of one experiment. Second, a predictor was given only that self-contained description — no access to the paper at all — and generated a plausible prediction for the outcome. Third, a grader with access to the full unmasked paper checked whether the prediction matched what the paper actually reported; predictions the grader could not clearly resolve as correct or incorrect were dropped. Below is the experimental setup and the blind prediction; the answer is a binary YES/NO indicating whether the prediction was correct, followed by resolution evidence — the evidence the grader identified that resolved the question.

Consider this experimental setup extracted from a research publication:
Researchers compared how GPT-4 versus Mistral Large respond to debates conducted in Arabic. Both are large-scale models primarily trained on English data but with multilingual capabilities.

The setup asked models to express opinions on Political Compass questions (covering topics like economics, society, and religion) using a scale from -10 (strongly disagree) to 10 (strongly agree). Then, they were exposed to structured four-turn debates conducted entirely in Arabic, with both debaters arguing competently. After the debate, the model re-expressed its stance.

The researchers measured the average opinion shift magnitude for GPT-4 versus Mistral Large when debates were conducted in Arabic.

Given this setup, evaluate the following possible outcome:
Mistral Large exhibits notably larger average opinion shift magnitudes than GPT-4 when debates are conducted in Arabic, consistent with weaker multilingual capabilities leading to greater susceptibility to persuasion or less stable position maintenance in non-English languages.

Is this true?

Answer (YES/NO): YES